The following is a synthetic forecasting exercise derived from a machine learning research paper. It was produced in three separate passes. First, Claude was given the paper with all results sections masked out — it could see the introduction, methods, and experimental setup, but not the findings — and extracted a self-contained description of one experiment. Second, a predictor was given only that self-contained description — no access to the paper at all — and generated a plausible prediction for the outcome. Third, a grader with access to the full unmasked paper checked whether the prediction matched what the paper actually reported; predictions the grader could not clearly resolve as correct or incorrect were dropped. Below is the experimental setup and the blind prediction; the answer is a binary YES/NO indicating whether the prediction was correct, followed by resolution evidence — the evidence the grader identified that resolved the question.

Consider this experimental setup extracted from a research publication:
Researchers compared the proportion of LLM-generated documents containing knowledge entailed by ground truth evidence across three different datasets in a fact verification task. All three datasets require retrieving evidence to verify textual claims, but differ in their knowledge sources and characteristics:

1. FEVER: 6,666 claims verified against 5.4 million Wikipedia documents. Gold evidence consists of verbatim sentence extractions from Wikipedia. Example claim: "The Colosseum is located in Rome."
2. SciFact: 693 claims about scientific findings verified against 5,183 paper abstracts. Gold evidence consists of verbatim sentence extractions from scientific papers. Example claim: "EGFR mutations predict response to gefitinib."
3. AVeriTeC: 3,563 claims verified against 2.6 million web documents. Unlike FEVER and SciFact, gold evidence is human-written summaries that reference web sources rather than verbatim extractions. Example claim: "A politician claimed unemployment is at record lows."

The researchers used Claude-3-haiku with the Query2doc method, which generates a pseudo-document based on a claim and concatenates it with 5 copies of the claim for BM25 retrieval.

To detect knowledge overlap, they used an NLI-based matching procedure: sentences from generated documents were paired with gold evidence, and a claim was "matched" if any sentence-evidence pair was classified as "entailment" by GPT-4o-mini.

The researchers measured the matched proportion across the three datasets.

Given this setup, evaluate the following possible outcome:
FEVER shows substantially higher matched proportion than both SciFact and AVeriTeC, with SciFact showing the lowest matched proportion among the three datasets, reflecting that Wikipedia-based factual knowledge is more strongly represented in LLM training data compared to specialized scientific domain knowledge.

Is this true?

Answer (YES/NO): NO